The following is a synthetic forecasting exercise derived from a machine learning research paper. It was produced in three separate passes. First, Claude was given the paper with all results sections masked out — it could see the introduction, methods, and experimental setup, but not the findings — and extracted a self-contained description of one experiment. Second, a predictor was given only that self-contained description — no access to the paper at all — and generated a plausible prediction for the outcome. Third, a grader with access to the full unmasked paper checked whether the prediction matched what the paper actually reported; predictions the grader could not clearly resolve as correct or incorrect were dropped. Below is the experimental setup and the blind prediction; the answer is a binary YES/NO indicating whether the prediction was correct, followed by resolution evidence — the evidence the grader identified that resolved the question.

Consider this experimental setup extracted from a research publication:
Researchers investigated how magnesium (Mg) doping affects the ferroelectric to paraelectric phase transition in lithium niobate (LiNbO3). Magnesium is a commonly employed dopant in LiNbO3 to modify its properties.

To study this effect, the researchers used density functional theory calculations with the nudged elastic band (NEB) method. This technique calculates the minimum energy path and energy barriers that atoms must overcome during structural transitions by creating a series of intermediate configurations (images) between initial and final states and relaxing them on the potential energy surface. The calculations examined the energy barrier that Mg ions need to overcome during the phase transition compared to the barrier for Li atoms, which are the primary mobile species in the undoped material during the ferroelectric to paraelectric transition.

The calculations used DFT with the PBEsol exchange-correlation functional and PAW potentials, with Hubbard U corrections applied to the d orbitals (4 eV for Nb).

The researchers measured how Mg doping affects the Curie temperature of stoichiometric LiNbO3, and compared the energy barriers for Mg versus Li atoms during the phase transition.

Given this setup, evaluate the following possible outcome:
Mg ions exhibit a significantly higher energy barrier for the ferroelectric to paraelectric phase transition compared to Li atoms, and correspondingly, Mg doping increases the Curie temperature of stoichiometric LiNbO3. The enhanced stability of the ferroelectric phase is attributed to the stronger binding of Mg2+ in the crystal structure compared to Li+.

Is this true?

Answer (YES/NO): YES